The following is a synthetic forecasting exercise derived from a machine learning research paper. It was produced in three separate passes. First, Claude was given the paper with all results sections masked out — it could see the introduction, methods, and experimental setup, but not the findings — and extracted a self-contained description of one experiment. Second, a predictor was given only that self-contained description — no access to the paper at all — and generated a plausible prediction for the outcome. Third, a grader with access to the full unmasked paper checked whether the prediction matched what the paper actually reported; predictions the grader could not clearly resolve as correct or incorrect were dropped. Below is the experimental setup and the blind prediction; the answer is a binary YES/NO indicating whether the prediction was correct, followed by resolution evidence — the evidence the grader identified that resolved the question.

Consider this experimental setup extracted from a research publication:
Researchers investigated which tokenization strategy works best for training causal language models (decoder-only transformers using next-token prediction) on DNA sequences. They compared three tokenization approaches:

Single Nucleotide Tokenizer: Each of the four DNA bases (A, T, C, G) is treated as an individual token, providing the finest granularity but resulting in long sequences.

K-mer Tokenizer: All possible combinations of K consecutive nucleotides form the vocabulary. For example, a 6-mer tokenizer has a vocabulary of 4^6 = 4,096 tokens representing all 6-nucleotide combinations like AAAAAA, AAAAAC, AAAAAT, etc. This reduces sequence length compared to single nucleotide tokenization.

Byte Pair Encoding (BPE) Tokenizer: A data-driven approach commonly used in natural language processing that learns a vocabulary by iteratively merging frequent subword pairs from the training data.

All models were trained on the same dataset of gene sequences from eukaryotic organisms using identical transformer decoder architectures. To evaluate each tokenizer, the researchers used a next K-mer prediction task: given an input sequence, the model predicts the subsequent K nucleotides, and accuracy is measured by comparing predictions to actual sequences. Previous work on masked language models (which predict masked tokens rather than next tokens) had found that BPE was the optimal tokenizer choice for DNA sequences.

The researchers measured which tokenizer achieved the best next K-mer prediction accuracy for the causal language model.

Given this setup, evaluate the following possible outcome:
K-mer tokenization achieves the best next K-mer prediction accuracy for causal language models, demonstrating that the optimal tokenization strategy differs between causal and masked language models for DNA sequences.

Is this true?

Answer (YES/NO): YES